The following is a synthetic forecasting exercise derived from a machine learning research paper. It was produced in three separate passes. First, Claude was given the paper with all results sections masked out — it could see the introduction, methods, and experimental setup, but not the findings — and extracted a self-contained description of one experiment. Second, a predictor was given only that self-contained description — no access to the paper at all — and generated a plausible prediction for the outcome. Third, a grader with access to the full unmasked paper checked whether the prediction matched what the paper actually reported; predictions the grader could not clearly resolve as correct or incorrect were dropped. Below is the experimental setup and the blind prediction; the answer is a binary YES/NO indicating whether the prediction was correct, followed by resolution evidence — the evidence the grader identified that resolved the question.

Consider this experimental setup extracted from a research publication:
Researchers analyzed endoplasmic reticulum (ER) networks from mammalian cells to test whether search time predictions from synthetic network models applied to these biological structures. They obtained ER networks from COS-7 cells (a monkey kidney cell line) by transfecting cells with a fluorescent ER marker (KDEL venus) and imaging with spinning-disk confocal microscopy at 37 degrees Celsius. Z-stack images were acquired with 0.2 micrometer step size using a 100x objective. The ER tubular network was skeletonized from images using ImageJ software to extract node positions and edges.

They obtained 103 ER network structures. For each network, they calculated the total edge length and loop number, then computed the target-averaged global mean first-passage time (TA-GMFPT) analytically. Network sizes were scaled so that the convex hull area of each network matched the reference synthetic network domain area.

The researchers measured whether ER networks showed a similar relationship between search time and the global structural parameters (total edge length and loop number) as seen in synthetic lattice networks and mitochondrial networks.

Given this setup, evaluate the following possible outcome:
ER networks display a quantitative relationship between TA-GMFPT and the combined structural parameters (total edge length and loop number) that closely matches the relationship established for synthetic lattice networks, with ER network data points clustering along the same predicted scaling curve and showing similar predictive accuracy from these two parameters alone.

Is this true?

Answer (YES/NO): YES